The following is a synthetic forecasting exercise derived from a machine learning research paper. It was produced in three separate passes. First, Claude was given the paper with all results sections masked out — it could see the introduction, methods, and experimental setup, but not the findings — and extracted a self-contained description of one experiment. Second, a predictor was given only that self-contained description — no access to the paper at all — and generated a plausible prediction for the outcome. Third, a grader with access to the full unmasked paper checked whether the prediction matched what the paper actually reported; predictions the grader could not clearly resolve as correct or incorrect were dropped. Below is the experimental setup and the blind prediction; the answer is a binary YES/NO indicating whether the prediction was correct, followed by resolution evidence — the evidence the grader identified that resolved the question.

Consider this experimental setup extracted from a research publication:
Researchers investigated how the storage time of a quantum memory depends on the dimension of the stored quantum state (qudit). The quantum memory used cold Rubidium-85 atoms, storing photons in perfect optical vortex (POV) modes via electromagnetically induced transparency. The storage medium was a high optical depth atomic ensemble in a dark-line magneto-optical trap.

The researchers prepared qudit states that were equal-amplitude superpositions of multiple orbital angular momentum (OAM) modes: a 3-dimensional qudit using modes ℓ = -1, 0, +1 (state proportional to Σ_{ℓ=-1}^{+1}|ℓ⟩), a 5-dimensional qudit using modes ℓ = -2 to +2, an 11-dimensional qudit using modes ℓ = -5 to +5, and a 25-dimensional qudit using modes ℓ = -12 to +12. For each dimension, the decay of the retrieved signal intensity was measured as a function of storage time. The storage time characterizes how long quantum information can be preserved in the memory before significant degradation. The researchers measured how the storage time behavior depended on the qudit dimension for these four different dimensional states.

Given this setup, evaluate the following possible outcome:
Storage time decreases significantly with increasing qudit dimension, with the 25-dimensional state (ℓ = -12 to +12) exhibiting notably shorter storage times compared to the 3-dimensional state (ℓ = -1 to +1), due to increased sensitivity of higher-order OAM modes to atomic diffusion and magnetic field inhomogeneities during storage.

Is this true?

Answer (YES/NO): NO